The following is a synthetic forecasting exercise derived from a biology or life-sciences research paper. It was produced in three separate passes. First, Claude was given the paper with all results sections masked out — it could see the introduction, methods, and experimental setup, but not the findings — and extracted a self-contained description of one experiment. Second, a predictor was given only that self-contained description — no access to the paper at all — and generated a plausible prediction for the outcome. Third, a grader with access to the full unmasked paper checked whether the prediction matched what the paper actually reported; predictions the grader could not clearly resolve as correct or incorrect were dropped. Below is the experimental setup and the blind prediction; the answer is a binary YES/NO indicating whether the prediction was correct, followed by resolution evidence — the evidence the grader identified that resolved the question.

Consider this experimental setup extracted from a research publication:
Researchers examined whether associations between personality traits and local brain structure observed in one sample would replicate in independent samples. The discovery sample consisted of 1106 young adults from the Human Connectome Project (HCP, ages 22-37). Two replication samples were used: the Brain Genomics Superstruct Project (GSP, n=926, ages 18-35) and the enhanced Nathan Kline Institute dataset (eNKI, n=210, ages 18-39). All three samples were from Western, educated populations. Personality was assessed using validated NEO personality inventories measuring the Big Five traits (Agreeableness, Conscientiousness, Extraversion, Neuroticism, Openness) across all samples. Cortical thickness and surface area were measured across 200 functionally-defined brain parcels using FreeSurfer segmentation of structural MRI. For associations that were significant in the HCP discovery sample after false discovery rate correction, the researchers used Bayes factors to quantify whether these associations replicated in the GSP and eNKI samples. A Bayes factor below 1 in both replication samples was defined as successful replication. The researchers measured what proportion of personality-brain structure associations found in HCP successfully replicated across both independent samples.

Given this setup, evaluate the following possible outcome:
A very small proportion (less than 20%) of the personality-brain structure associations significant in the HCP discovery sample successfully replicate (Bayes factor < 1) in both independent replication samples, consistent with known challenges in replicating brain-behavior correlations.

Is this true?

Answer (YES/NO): YES